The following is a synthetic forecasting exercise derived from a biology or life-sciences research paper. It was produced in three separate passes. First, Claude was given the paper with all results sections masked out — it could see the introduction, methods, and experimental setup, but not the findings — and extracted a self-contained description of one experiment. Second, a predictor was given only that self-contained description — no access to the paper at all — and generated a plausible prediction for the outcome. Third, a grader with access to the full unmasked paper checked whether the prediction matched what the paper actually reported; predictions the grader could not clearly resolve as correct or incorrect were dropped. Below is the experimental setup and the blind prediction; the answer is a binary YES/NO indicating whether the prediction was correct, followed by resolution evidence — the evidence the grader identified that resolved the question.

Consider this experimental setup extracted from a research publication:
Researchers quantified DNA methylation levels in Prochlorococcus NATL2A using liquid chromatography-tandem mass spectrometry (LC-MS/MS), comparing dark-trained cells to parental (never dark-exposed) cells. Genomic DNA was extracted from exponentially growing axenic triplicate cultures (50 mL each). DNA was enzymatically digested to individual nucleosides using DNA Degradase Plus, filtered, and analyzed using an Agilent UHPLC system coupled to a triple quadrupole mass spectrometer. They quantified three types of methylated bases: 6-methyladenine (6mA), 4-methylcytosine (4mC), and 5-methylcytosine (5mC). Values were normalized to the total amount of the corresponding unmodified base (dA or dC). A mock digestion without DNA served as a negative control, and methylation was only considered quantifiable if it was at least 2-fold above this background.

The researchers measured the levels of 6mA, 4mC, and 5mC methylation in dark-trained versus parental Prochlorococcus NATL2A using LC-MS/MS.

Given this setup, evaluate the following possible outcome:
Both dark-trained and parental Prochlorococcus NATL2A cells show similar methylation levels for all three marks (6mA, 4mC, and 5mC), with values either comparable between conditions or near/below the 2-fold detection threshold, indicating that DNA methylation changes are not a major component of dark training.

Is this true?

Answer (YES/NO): YES